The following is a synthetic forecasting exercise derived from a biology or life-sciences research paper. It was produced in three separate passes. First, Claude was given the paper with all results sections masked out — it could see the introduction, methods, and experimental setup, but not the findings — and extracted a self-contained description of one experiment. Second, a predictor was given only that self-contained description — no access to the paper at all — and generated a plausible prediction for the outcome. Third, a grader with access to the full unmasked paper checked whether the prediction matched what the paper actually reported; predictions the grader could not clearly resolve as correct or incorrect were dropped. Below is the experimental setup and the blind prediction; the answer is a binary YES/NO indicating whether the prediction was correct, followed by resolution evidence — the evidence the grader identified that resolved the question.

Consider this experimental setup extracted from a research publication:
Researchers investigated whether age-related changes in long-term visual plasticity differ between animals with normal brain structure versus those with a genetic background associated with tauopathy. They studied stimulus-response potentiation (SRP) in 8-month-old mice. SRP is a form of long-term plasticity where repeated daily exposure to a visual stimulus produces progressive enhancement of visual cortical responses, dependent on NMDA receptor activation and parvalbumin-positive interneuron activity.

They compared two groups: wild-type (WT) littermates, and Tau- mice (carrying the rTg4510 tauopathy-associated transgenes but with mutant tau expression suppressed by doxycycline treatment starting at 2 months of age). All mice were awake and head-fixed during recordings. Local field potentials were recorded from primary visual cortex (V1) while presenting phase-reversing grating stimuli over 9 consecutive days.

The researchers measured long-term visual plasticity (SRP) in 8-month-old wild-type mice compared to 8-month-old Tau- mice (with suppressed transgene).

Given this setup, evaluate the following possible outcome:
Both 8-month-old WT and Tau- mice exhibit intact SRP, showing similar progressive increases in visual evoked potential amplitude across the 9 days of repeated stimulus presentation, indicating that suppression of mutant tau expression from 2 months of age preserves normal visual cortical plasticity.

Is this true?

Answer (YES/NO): NO